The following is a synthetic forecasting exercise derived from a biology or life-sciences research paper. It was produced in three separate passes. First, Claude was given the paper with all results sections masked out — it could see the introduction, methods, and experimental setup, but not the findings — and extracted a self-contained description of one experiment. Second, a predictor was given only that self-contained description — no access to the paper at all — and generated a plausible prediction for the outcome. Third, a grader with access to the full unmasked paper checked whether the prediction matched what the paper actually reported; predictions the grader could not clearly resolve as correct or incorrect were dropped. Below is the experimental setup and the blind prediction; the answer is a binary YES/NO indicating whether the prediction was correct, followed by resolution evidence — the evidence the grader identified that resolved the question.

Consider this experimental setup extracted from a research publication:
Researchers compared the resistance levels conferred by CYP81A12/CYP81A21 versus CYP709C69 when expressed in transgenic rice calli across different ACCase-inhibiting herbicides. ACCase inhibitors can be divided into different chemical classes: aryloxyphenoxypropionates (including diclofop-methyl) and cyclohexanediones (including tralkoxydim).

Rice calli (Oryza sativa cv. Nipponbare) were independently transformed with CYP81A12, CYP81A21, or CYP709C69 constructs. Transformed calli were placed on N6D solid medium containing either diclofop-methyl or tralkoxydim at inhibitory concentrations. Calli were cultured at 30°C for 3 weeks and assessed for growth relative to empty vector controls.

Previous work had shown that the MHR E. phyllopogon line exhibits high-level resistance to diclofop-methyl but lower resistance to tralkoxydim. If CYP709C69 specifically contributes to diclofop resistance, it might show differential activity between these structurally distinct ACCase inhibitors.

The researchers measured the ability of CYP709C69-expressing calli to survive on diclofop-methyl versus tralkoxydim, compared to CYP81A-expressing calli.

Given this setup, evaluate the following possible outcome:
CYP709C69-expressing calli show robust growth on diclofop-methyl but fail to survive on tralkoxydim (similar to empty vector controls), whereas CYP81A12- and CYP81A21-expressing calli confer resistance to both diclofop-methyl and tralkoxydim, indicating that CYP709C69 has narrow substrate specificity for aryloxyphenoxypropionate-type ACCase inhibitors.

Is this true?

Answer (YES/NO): YES